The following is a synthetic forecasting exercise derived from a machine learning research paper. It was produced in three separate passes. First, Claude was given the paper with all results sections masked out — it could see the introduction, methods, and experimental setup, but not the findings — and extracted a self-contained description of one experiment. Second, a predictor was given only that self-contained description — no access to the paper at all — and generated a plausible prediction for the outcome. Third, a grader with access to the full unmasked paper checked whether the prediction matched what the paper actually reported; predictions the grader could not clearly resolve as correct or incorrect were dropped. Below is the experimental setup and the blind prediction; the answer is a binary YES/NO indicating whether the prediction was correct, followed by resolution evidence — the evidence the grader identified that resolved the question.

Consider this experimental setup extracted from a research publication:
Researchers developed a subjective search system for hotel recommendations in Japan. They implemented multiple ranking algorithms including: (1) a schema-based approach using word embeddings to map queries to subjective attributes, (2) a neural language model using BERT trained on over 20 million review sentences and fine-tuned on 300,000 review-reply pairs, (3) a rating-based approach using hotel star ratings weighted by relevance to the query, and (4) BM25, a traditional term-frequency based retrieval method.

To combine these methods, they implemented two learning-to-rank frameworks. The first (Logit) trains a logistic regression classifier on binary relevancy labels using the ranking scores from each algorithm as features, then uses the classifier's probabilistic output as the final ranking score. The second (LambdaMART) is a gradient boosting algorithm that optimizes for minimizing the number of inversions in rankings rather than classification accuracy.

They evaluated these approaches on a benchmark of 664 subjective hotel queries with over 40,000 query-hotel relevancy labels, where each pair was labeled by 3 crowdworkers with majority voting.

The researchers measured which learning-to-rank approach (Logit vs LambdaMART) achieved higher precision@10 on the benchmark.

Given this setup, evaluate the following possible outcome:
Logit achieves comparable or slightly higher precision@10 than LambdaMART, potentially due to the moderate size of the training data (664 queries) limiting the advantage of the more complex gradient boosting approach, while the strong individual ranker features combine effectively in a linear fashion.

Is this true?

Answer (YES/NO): YES